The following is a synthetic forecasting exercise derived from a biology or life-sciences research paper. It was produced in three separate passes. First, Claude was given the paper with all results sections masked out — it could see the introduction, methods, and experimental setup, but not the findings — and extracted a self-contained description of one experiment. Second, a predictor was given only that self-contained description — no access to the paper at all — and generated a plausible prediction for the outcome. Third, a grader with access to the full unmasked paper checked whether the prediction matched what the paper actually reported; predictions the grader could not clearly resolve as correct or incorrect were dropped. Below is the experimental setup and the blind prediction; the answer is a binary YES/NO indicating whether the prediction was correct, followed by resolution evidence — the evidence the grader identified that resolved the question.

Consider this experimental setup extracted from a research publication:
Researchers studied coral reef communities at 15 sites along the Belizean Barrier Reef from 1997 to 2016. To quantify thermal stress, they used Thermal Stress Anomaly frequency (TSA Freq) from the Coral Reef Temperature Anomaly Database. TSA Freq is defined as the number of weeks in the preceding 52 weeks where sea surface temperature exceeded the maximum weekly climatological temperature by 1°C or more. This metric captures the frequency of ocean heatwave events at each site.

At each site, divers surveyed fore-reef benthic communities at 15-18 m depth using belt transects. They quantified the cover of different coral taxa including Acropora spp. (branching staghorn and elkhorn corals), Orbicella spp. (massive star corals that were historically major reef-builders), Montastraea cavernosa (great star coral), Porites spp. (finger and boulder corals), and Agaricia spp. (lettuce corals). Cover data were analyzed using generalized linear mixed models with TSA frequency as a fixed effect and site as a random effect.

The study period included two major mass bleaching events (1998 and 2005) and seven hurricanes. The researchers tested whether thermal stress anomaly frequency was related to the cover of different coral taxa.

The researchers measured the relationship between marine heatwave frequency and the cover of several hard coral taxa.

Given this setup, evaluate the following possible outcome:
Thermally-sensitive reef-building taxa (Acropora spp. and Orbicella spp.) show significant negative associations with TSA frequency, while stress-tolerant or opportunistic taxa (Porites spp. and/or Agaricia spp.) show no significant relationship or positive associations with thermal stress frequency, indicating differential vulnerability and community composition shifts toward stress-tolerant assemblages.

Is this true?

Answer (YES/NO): NO